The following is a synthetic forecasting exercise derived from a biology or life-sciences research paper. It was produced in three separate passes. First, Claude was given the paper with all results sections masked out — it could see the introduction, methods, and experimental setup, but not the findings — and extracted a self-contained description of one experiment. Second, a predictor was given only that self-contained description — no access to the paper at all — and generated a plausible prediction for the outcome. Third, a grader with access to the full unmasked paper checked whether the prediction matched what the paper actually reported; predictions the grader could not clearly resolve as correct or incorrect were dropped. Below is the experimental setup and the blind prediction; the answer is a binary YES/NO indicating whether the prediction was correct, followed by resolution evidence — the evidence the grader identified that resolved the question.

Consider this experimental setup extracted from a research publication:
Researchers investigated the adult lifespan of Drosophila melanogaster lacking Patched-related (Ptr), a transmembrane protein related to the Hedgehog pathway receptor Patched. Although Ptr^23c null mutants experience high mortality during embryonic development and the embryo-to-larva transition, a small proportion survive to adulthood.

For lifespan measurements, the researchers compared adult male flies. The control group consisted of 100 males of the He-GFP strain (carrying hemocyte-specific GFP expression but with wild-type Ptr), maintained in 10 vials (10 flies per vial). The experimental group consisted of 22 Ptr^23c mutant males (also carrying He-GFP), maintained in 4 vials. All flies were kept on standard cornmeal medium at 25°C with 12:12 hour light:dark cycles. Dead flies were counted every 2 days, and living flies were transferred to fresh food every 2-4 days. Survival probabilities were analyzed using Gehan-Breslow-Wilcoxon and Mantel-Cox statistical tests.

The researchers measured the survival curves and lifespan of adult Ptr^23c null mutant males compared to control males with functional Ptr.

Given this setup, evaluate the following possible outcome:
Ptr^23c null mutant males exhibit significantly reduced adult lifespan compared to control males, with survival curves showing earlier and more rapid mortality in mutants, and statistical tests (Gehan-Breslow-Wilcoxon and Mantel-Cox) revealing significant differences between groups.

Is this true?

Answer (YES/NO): NO